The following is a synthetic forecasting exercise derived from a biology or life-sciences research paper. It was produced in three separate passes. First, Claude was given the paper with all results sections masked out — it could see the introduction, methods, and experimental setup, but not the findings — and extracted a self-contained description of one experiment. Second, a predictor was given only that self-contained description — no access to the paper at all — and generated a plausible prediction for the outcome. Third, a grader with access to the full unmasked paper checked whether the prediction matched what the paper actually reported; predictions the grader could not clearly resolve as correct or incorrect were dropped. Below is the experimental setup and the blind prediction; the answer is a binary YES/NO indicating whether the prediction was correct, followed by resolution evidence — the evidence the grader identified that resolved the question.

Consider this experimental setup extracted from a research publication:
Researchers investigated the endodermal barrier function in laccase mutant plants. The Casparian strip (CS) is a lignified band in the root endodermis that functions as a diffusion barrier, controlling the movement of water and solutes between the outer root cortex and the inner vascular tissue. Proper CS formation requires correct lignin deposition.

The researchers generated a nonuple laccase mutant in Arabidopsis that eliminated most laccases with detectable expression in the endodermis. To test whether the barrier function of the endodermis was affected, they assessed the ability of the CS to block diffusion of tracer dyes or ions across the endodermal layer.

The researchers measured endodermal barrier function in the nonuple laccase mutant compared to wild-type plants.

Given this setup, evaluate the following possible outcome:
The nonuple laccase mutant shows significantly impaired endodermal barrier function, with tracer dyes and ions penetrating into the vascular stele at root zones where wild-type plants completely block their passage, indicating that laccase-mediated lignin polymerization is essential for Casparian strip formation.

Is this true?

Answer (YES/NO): NO